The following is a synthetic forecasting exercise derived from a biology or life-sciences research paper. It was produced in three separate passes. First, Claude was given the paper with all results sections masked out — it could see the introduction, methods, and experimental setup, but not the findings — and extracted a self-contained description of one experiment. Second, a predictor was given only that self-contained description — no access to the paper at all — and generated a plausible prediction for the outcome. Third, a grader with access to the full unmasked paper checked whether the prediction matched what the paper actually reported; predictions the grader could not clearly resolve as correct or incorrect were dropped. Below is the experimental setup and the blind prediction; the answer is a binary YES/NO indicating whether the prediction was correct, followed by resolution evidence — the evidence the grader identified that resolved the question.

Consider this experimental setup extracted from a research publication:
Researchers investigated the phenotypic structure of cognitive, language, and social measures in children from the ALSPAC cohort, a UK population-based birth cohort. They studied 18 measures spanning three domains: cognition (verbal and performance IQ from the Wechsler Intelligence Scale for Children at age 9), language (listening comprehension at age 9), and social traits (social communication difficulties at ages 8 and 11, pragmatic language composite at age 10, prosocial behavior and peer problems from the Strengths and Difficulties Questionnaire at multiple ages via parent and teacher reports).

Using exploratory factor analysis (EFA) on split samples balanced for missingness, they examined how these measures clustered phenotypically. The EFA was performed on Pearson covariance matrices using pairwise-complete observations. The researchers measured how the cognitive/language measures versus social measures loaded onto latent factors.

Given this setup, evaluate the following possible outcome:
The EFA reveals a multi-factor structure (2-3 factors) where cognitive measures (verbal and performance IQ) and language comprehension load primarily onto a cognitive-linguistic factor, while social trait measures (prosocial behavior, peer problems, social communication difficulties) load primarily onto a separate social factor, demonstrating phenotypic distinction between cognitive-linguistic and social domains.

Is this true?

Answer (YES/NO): YES